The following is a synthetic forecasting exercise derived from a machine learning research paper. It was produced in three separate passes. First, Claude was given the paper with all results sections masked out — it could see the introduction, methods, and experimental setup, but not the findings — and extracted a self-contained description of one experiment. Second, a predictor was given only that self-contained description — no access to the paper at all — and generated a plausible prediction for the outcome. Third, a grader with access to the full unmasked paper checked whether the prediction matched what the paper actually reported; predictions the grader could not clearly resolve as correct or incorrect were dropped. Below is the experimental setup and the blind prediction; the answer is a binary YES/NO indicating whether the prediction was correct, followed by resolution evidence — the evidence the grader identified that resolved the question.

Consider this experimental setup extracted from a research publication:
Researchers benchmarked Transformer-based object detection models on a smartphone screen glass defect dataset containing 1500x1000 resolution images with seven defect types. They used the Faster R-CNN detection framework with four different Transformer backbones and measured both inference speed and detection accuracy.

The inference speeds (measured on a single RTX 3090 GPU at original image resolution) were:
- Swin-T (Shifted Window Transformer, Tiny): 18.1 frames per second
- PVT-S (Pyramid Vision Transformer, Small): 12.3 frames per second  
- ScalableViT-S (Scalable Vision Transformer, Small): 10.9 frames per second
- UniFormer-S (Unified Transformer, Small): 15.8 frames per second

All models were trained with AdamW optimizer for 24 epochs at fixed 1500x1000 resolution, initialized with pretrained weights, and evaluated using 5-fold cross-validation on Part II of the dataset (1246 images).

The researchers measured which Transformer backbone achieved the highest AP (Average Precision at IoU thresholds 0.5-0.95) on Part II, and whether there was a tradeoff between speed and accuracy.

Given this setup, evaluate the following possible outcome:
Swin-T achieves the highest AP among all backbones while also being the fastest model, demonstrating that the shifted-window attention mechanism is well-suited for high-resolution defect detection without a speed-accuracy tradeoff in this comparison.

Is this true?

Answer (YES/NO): YES